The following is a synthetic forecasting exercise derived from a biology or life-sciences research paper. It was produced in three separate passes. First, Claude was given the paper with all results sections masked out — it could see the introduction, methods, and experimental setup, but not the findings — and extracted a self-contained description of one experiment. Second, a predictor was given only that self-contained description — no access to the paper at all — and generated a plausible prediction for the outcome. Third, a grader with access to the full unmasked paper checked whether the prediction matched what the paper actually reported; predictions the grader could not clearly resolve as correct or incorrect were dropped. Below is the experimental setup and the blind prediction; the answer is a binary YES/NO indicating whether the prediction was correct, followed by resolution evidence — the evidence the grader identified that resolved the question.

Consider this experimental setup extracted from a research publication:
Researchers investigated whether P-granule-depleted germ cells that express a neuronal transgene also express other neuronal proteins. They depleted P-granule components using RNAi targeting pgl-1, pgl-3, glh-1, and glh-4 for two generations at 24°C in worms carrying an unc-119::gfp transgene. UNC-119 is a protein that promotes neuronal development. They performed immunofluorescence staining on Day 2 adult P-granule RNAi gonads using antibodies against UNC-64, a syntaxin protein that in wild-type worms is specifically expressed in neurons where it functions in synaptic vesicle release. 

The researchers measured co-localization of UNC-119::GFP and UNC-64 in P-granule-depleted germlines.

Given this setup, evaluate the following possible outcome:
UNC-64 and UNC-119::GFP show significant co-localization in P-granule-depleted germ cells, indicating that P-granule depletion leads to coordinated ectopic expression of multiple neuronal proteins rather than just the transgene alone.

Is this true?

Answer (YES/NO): YES